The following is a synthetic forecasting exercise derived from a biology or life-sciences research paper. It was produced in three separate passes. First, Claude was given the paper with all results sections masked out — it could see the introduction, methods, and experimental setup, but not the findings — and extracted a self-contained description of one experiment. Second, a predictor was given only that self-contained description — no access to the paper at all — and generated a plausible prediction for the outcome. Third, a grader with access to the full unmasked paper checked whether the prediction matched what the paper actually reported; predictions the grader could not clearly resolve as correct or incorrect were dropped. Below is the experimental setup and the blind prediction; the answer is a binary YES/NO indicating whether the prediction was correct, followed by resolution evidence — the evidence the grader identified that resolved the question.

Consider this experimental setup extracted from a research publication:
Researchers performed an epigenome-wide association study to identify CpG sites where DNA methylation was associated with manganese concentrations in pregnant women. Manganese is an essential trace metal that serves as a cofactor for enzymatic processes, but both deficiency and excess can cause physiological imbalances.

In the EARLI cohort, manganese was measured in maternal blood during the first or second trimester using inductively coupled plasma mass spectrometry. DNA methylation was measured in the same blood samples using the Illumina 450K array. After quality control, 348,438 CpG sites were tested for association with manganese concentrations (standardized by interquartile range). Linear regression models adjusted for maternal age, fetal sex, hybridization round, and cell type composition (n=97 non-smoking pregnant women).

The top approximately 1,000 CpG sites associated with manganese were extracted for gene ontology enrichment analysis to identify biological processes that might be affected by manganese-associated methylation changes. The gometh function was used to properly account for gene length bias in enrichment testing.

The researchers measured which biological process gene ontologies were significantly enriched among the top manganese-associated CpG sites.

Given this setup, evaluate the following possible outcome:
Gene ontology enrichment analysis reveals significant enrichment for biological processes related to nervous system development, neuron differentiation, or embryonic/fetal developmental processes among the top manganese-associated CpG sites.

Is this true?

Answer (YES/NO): NO